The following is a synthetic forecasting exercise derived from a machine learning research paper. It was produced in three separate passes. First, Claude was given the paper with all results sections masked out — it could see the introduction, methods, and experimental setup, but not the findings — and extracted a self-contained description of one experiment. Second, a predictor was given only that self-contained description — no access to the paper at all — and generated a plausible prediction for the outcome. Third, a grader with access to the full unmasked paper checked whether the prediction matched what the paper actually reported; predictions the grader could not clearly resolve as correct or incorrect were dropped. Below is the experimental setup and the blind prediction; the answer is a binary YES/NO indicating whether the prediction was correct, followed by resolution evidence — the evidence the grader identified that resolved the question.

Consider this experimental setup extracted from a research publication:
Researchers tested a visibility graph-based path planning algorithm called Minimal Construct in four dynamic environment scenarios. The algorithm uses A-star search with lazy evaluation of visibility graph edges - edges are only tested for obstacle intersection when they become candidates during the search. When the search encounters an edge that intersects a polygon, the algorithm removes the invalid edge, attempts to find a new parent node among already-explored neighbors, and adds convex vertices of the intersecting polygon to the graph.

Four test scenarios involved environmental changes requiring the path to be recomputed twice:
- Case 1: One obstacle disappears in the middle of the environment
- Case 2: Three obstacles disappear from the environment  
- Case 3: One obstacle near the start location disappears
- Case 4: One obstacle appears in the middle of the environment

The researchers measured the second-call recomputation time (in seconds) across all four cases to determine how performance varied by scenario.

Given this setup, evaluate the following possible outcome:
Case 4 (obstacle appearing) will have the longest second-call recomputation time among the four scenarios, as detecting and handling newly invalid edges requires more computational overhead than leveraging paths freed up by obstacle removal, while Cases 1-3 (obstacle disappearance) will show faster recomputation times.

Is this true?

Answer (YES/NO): NO